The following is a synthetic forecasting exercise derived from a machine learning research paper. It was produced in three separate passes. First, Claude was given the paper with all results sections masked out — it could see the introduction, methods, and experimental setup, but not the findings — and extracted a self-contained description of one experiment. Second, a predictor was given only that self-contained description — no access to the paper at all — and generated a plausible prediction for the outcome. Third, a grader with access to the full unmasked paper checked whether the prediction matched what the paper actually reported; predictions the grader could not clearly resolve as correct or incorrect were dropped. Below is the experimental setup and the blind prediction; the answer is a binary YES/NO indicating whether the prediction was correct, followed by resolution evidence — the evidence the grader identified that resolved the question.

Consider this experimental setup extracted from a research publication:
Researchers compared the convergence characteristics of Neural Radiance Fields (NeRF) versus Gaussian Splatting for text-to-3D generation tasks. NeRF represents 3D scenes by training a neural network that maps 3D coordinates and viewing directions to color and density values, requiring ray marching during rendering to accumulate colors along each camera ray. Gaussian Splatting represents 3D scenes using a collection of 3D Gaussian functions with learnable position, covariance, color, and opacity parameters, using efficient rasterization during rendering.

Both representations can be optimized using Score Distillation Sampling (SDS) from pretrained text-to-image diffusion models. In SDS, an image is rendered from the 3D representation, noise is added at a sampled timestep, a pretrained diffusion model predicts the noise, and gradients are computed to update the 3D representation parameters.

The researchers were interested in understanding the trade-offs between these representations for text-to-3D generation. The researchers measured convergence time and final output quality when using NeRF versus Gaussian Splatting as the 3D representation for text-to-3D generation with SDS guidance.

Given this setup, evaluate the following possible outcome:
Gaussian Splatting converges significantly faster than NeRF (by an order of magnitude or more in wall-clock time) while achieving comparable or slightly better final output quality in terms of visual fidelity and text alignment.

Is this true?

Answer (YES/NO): NO